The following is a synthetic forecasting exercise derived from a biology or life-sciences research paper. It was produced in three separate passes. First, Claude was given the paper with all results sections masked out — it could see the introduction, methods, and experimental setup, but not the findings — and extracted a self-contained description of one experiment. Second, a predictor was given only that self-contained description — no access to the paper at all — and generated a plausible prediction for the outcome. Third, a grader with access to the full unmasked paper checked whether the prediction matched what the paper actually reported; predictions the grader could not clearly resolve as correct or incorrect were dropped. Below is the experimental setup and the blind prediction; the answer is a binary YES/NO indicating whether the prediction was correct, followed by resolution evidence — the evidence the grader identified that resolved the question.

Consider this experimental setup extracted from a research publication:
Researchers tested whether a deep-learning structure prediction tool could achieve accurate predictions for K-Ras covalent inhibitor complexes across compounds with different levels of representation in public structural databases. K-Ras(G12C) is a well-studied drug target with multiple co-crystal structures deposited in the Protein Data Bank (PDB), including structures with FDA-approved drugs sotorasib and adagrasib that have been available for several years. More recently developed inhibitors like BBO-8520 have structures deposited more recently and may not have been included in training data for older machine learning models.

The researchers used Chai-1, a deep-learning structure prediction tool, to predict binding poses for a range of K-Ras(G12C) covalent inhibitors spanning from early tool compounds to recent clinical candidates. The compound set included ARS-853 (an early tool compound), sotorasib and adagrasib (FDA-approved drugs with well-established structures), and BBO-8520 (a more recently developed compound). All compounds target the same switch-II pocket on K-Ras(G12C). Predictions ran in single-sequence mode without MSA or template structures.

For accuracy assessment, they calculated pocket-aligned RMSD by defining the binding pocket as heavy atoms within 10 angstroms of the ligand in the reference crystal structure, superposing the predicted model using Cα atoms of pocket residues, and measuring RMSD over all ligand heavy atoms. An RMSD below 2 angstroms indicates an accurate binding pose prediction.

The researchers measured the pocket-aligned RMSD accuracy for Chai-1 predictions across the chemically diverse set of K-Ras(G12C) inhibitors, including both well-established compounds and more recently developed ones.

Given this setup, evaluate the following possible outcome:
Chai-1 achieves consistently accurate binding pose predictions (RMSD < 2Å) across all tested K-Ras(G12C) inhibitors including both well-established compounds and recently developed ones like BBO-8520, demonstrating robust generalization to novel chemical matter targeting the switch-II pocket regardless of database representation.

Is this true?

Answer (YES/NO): YES